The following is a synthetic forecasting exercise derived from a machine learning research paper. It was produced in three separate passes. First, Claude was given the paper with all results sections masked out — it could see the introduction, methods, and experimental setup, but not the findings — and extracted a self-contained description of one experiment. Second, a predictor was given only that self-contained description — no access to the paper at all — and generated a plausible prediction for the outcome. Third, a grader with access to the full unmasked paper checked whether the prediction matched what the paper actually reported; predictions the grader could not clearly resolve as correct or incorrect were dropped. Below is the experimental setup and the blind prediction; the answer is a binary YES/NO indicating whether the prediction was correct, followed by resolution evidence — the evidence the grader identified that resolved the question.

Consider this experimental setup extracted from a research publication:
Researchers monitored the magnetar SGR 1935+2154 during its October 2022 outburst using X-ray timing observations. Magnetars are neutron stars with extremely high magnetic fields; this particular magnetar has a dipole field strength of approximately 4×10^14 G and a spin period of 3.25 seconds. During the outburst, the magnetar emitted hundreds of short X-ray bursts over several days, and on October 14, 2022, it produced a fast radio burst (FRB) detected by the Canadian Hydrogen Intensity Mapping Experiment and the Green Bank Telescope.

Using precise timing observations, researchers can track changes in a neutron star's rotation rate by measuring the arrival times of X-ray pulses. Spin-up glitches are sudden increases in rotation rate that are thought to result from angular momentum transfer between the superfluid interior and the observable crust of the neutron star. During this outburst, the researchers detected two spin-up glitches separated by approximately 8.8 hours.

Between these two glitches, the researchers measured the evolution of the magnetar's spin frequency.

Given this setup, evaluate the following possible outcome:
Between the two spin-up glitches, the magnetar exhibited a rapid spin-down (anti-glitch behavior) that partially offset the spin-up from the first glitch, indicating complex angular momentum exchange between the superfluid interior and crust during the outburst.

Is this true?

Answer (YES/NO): NO